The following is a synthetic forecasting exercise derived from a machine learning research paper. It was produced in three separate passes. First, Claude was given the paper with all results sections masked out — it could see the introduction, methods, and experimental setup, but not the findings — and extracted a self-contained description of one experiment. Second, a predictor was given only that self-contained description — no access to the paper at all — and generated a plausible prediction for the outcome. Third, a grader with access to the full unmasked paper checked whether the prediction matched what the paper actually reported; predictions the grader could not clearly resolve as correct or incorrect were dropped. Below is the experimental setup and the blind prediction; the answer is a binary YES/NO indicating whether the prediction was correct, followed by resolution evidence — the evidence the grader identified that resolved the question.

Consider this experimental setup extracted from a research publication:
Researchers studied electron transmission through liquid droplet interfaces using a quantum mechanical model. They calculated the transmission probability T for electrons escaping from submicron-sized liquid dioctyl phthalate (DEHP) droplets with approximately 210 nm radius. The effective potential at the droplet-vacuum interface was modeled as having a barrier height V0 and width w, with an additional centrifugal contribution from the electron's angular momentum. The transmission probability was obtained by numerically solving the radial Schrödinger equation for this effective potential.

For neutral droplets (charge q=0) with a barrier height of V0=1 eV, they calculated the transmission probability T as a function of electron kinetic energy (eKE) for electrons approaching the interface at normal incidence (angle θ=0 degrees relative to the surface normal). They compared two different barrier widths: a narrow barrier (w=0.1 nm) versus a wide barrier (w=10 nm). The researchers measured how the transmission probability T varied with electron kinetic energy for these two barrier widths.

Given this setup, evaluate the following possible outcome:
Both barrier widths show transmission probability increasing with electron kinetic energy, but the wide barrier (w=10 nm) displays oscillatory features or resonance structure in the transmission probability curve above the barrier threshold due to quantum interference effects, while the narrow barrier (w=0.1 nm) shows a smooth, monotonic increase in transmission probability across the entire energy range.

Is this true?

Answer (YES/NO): NO